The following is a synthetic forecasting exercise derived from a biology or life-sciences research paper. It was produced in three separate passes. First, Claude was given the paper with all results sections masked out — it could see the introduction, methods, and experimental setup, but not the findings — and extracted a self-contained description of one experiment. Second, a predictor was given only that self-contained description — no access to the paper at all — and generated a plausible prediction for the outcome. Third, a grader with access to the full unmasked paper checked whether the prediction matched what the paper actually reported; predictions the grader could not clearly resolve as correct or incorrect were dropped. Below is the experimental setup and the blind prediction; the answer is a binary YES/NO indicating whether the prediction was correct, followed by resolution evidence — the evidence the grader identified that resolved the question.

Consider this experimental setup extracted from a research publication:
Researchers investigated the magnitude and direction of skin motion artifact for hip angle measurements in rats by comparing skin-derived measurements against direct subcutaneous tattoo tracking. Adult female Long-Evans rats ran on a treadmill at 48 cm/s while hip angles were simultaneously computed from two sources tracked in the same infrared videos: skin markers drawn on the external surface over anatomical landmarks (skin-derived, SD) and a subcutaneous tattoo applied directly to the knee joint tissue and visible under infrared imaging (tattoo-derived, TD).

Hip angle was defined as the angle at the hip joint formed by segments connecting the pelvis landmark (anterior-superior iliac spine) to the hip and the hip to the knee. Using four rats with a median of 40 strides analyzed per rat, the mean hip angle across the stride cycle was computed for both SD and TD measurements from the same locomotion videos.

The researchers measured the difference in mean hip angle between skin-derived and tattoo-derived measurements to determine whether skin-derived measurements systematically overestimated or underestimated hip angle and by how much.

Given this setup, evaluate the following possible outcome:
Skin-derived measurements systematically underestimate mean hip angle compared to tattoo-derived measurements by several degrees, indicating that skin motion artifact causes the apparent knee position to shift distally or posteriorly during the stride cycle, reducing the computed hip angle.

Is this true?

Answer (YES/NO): NO